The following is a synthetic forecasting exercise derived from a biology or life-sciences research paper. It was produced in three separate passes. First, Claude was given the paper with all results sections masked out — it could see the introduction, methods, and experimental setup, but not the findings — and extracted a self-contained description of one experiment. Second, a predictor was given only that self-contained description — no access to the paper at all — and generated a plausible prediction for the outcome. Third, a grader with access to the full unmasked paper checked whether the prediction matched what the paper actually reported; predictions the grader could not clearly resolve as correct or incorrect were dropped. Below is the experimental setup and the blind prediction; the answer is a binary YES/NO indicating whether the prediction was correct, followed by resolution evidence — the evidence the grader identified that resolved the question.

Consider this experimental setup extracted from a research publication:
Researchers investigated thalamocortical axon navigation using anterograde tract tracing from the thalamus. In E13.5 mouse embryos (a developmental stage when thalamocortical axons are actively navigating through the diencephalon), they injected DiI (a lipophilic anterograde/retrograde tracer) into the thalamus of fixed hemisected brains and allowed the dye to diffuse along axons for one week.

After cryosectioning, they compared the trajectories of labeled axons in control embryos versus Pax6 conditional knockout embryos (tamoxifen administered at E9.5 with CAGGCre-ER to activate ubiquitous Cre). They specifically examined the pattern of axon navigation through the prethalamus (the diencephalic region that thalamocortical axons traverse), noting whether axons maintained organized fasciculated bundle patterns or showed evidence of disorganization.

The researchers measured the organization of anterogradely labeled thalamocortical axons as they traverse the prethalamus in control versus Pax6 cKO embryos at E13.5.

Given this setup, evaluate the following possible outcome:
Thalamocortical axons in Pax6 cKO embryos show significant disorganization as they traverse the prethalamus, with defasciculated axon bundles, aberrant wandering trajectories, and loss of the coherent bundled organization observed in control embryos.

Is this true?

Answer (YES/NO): NO